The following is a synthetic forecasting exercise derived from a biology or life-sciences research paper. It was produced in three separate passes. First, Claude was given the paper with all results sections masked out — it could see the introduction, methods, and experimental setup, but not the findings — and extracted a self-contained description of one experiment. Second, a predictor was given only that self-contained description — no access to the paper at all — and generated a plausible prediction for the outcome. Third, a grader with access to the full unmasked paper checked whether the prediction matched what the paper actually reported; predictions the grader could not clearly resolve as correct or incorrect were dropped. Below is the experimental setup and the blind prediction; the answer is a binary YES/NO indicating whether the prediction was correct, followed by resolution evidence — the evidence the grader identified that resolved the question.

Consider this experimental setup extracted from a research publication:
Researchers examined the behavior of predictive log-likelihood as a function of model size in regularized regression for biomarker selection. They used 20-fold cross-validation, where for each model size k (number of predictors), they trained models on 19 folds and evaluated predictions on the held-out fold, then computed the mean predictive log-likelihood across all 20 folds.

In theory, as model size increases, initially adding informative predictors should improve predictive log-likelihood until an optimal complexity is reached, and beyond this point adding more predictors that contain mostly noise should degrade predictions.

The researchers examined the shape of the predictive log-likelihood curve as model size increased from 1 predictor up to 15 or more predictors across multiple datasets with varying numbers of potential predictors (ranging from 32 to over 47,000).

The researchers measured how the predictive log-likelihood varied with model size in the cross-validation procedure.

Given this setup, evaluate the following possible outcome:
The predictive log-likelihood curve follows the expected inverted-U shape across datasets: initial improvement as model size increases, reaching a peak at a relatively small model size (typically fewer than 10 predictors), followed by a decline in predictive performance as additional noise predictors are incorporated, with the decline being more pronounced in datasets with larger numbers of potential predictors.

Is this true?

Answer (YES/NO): NO